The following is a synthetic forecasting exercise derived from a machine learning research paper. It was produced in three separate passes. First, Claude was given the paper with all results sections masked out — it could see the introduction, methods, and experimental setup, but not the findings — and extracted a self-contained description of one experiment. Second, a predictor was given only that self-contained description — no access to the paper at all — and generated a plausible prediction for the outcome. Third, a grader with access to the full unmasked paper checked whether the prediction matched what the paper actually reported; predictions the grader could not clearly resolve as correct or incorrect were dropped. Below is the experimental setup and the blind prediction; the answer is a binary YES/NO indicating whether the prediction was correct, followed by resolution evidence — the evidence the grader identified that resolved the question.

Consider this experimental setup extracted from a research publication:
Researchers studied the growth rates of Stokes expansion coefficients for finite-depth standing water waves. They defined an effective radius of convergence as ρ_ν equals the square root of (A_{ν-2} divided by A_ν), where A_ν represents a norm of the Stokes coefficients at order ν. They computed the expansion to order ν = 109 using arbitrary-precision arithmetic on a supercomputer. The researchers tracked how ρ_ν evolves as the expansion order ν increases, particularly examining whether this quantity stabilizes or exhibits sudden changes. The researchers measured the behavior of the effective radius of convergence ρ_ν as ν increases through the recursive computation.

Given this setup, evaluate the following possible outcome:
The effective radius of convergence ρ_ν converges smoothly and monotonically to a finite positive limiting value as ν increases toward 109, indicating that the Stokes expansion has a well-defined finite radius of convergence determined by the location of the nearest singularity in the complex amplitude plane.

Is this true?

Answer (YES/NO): NO